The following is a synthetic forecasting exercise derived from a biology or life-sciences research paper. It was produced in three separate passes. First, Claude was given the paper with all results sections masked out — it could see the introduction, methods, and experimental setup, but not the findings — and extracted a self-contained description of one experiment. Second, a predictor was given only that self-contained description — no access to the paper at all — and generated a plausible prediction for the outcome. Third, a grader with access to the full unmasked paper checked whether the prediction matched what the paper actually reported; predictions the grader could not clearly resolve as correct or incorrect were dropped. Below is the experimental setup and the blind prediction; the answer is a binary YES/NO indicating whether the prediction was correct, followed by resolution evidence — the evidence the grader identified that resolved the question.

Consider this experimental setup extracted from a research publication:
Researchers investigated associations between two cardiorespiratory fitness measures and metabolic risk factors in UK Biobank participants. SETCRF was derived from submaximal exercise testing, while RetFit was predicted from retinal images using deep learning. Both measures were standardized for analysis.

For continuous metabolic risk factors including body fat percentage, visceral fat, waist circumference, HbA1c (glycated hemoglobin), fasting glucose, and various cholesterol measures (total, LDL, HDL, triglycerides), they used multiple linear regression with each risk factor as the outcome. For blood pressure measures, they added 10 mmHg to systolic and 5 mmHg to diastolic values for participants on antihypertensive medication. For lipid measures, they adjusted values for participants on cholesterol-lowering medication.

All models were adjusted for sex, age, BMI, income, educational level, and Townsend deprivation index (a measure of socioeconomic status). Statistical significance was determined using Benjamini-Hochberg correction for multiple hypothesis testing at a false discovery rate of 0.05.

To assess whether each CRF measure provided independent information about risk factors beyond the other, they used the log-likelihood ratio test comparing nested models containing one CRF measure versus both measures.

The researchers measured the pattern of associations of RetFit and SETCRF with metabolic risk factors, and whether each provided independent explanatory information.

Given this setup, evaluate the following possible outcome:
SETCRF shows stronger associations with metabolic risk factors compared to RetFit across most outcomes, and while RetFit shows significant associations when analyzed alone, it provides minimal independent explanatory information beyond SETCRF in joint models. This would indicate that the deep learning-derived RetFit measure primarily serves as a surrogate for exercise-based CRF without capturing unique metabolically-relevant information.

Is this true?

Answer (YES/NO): NO